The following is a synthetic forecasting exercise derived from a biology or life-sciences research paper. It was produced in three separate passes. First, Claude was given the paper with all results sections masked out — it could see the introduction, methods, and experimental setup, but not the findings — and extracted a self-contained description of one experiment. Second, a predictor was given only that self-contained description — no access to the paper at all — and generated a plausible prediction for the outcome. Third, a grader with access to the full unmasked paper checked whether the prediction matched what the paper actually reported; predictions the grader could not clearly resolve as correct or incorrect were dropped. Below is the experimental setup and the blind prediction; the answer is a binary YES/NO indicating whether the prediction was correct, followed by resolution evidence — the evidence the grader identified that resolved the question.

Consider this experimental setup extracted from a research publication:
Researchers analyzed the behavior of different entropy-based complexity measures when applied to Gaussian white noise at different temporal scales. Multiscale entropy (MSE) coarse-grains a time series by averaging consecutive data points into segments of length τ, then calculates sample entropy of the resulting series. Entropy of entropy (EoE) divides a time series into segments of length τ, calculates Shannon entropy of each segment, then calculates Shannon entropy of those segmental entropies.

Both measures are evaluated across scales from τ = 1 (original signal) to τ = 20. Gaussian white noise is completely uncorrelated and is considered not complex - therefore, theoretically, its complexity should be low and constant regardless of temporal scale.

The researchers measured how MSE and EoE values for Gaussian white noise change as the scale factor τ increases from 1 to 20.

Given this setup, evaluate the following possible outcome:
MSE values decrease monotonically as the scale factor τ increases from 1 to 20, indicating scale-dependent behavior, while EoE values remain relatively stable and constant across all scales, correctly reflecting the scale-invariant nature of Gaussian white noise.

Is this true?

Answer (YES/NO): NO